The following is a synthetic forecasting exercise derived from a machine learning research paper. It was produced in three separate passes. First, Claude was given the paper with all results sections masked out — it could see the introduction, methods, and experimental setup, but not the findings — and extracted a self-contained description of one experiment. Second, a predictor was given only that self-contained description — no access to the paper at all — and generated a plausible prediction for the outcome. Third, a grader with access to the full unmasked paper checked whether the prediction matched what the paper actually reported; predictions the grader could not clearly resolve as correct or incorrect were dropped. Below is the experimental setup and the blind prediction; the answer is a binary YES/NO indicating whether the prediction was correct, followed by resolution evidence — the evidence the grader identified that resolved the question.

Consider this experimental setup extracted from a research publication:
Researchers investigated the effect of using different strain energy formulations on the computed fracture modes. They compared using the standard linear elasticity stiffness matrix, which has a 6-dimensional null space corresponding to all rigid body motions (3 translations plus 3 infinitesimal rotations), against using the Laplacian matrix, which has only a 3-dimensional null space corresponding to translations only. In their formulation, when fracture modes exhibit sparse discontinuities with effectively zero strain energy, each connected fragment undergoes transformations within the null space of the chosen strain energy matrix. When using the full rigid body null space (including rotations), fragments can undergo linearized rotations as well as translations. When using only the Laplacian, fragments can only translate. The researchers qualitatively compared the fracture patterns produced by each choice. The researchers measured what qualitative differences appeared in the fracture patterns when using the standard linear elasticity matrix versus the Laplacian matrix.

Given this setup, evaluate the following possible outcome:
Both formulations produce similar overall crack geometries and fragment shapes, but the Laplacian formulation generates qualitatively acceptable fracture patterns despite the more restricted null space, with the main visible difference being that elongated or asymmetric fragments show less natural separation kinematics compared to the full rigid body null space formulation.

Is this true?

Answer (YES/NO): NO